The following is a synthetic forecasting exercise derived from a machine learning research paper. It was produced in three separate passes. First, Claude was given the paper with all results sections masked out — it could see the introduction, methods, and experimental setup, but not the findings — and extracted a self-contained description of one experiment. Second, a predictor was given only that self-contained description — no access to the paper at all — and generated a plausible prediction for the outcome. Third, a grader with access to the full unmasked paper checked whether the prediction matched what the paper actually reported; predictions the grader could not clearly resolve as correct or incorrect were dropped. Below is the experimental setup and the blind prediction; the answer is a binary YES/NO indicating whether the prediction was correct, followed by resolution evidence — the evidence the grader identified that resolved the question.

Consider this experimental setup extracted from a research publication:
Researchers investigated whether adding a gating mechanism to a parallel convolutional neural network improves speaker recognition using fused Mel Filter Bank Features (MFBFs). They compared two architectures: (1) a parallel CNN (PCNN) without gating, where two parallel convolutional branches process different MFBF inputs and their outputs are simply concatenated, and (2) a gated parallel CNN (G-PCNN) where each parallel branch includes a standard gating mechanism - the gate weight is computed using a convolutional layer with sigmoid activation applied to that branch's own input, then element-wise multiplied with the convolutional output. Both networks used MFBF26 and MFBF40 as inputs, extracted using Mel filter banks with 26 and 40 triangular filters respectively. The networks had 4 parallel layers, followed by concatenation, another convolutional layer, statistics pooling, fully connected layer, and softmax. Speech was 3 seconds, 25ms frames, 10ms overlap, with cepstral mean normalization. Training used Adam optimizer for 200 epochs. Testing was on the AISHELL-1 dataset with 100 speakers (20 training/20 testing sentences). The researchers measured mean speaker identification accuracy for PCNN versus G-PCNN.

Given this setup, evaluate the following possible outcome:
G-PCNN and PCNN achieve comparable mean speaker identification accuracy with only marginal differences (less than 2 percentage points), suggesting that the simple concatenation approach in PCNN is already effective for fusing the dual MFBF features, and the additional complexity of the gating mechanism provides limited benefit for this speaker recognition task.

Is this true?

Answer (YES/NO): YES